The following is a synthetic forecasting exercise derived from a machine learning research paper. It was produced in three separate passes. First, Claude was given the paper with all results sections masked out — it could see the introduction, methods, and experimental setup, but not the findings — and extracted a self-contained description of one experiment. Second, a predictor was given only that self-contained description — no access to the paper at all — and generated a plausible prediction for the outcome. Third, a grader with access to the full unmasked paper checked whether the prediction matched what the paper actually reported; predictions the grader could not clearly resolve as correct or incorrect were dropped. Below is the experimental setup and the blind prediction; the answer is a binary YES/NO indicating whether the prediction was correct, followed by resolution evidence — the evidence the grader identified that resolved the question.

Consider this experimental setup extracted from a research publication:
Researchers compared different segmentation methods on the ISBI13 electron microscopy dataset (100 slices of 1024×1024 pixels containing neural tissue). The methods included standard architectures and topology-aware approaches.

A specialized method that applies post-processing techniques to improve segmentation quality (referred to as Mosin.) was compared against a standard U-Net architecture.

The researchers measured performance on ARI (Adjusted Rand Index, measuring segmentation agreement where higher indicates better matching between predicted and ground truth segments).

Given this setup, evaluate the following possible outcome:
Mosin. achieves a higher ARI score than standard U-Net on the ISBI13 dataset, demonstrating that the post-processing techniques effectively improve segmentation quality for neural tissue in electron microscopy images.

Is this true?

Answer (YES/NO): YES